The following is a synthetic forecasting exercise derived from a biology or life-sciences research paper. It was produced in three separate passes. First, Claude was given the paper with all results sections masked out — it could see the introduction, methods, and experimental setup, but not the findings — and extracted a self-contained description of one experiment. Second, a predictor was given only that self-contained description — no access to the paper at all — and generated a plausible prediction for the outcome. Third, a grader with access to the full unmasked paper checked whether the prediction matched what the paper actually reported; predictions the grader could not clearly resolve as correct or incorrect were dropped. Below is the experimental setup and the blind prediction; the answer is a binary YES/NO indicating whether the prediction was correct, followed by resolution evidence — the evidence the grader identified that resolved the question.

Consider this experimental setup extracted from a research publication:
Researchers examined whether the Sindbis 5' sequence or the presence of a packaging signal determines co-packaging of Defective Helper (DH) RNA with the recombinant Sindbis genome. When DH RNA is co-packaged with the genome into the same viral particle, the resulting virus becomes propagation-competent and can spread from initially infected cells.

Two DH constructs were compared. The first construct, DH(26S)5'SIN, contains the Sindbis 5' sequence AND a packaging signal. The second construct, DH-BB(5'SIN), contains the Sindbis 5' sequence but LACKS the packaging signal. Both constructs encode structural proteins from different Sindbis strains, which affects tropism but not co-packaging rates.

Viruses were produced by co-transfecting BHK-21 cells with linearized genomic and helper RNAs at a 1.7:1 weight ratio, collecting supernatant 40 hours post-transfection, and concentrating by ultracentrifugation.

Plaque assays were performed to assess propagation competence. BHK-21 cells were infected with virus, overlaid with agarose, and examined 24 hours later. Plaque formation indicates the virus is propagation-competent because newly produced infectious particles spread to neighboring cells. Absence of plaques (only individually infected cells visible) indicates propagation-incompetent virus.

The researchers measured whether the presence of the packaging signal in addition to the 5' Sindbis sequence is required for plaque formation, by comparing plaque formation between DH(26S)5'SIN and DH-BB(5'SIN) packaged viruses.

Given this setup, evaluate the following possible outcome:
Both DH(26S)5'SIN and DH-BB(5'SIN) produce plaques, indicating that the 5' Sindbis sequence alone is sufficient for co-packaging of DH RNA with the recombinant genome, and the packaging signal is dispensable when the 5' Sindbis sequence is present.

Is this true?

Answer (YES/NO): NO